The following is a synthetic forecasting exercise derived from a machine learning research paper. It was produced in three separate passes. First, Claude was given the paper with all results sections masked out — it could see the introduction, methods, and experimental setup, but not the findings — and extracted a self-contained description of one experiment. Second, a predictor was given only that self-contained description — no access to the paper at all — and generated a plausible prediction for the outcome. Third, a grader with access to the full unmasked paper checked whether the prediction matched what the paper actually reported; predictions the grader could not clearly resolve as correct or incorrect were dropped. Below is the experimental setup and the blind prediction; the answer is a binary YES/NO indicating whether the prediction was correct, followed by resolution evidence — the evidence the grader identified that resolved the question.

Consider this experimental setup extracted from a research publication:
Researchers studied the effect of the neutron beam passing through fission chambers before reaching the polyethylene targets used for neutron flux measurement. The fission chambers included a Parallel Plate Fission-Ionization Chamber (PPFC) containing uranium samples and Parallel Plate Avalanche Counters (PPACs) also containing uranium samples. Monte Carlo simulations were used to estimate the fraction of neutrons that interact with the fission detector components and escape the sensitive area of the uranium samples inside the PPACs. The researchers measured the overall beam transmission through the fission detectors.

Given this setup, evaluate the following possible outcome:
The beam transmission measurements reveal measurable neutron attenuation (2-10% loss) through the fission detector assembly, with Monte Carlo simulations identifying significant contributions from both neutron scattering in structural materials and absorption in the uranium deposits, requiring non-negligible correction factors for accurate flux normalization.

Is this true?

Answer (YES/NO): NO